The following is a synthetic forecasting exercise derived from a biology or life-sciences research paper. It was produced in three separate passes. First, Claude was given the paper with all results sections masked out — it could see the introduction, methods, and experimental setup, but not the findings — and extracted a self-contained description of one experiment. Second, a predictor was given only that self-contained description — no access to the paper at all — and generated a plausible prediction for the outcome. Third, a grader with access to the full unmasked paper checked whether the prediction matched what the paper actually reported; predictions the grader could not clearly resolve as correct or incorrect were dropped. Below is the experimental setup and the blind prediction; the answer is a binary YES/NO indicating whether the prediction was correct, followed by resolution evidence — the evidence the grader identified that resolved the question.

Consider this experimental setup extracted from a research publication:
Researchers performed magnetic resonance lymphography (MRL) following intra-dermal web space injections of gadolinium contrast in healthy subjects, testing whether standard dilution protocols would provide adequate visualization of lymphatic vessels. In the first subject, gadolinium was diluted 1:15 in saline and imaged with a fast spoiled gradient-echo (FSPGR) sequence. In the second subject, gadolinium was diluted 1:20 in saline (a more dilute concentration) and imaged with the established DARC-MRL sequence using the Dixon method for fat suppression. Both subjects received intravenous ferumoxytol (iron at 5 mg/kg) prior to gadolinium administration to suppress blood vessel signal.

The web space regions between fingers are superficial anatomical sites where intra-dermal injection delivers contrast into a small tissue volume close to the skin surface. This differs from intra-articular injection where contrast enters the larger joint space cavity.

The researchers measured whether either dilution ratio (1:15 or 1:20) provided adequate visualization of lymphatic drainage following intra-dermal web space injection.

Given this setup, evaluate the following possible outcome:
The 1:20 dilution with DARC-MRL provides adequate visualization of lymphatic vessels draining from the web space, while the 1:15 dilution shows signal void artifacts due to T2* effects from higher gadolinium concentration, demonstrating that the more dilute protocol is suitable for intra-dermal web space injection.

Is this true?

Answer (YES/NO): NO